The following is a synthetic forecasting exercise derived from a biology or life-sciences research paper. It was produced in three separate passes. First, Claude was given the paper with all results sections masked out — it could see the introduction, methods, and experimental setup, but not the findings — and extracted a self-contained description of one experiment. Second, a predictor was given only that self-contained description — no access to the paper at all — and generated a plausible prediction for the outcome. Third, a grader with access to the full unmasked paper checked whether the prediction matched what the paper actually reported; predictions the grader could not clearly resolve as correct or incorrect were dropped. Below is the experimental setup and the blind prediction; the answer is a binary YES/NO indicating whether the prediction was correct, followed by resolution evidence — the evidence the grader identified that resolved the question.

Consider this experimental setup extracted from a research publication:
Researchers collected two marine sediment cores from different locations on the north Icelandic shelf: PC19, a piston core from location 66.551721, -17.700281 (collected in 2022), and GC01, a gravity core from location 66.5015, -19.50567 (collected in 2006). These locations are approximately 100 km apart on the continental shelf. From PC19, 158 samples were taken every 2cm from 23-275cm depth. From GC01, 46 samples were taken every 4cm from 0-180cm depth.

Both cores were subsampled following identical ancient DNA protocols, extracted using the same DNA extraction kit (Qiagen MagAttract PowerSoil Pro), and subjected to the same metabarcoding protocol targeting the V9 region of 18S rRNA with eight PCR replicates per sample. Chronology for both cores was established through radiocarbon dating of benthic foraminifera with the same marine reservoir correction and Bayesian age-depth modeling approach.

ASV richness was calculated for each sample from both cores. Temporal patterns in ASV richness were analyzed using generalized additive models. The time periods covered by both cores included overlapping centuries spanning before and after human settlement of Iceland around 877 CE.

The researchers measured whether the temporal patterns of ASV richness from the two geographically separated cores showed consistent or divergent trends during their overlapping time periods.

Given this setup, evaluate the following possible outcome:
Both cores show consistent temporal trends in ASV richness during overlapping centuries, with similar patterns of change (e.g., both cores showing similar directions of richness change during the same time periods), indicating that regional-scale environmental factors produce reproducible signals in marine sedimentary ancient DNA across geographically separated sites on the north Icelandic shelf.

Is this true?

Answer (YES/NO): YES